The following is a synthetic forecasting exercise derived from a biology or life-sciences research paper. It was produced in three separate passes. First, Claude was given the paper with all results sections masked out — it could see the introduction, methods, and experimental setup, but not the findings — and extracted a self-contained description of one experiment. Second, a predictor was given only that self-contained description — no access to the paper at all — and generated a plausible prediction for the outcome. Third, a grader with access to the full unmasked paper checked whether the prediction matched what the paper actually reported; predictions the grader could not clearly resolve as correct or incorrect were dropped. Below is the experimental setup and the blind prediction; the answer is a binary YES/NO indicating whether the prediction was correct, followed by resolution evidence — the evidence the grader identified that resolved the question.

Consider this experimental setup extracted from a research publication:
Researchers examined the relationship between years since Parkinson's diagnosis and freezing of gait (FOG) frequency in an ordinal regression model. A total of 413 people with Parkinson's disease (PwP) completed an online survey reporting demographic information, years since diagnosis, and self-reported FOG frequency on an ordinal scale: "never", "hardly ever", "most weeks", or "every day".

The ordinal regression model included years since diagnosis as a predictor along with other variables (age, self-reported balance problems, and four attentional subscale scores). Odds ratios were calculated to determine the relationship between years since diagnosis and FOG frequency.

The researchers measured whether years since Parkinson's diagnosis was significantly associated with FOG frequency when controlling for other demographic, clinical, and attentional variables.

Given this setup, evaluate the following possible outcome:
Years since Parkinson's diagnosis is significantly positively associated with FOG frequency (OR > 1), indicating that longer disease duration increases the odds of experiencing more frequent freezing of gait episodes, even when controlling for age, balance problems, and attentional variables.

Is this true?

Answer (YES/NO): YES